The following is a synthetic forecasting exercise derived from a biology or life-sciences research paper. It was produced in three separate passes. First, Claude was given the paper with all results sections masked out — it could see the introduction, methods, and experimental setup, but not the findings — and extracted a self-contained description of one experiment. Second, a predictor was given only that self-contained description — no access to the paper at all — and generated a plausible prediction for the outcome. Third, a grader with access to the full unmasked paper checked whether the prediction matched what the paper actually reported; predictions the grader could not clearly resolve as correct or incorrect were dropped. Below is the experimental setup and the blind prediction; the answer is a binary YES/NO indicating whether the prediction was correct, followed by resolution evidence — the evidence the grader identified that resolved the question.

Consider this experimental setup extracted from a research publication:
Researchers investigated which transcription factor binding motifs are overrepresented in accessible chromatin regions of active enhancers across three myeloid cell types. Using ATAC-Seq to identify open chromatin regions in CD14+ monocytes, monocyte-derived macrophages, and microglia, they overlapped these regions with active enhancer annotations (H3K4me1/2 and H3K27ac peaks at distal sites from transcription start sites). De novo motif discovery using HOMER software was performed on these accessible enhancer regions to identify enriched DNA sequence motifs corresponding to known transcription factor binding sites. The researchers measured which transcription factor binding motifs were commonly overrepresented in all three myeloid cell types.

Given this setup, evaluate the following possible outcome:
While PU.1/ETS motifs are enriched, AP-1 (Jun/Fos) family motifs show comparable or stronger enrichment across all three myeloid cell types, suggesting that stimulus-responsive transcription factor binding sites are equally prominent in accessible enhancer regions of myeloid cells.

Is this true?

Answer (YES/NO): NO